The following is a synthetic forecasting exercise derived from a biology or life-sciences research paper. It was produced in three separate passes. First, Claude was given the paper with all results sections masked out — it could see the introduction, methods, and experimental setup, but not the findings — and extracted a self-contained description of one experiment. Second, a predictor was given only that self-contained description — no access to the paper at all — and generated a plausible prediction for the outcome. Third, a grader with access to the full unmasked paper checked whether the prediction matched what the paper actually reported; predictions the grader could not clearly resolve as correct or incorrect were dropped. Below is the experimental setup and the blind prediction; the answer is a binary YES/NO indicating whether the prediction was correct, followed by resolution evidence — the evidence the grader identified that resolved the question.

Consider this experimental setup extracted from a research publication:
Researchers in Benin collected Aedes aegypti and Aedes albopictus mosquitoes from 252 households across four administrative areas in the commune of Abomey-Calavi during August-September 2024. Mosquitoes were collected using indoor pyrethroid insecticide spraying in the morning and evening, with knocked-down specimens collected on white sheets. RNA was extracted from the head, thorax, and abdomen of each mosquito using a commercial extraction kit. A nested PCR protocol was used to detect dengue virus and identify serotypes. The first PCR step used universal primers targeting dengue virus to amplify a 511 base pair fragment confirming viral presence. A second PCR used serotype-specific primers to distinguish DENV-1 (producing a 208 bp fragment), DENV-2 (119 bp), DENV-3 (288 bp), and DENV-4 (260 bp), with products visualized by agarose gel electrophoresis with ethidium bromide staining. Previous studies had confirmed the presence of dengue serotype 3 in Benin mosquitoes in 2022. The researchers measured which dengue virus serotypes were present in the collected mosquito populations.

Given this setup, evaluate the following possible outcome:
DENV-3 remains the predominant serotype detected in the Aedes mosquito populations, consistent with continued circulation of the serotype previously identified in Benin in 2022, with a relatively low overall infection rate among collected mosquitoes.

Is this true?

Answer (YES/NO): NO